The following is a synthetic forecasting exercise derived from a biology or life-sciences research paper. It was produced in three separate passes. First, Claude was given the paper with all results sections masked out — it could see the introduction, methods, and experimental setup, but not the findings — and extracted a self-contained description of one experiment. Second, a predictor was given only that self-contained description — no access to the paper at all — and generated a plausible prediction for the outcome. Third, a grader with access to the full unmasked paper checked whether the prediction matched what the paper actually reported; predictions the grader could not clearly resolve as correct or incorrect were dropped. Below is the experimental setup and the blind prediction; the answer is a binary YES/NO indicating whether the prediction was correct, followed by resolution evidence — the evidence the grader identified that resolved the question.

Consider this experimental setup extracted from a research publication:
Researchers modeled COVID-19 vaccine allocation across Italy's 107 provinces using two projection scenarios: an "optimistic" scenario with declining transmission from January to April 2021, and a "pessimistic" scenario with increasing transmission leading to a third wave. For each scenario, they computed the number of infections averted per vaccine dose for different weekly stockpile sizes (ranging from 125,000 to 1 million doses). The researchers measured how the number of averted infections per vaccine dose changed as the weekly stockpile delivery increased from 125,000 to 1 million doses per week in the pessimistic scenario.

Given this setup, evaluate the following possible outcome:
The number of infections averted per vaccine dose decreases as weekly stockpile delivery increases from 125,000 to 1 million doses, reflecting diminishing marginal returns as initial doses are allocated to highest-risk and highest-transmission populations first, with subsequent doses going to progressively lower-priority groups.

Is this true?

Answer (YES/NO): YES